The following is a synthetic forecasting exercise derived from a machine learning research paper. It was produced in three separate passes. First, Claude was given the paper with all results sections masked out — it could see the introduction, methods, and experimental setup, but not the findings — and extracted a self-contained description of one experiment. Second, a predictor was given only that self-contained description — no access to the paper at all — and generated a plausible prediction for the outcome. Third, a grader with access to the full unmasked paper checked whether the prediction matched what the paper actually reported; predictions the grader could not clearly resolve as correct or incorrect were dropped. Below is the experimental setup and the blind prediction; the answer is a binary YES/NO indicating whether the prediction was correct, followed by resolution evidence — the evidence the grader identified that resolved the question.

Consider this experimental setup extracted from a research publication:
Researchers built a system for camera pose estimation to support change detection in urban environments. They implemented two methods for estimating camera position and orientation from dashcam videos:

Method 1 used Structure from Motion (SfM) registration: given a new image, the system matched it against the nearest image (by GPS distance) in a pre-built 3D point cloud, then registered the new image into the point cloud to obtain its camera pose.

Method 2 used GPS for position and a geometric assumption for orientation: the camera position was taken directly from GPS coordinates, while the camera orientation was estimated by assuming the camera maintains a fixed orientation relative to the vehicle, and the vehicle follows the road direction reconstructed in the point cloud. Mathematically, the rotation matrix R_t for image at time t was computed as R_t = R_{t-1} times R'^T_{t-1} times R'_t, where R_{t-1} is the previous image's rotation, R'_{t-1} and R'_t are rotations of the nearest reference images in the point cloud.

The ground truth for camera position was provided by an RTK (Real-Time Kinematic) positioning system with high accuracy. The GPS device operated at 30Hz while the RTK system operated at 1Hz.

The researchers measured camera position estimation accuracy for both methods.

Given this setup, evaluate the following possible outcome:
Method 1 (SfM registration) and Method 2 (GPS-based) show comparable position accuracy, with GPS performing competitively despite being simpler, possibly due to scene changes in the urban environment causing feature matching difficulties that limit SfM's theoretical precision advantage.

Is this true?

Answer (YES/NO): YES